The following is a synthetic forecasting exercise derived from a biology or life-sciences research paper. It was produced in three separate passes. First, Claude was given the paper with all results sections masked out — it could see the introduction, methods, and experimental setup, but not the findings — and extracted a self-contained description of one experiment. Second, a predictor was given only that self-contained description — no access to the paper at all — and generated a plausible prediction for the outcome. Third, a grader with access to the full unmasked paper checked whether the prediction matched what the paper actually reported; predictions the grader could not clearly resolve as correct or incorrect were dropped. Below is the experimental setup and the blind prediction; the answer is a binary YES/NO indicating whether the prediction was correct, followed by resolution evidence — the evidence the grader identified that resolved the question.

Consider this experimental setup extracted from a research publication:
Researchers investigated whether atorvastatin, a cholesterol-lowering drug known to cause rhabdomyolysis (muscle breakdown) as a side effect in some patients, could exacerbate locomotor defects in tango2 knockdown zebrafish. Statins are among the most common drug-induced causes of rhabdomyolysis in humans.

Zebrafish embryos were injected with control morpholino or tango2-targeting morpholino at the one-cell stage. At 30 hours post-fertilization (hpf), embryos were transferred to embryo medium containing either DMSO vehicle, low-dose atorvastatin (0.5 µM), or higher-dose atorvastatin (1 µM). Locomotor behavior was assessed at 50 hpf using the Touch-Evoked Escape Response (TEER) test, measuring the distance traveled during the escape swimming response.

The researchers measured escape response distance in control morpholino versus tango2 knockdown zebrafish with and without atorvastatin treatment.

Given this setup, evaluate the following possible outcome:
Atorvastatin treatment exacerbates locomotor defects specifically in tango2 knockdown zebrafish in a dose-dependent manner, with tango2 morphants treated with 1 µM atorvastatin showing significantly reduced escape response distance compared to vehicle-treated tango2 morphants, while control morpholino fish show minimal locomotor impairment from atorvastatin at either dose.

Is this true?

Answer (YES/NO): NO